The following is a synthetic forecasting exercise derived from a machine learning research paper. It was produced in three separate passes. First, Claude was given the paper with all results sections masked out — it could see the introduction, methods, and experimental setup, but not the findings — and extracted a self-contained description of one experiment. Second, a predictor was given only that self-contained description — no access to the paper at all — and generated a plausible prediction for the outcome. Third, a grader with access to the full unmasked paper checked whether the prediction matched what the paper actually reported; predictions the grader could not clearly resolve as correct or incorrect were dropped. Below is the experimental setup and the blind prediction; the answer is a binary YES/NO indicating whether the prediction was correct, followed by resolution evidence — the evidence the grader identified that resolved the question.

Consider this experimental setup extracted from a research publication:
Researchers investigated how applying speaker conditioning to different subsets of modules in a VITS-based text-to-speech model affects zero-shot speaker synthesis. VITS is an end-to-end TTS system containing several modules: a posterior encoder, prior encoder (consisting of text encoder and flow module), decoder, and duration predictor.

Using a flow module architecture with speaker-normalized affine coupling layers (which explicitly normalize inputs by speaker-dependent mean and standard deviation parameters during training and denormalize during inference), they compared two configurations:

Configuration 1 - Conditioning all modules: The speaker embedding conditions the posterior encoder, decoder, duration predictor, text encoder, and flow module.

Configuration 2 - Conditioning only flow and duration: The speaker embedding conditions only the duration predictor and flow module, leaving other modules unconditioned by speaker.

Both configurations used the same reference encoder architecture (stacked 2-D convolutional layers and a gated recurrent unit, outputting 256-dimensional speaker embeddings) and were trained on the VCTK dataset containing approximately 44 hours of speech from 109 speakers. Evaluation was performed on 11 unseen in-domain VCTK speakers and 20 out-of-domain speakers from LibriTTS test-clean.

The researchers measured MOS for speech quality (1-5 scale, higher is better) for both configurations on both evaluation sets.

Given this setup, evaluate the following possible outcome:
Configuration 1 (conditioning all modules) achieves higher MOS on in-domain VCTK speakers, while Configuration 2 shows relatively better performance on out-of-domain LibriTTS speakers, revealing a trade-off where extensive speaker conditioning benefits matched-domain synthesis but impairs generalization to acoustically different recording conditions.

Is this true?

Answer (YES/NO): NO